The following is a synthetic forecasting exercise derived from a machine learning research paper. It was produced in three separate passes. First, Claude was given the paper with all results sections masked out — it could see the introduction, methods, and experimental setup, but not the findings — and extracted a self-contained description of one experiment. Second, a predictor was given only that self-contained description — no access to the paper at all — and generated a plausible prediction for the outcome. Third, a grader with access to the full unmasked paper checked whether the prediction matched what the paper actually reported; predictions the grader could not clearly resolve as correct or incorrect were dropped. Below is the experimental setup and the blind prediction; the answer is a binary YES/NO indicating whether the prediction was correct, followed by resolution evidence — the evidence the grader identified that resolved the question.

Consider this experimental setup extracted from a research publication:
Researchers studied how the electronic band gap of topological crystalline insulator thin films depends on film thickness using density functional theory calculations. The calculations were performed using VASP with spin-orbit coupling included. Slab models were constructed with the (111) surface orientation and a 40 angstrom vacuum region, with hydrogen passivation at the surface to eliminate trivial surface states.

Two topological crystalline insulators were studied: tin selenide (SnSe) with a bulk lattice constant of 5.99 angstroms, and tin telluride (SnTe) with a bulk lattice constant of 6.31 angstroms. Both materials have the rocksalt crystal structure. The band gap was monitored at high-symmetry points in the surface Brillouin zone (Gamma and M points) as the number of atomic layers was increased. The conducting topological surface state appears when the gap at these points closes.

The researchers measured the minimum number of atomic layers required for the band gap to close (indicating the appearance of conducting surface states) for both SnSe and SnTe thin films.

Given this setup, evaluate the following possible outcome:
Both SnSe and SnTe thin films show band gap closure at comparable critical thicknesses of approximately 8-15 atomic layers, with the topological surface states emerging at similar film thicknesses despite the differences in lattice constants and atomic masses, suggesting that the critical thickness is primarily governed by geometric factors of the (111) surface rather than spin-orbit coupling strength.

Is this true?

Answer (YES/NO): NO